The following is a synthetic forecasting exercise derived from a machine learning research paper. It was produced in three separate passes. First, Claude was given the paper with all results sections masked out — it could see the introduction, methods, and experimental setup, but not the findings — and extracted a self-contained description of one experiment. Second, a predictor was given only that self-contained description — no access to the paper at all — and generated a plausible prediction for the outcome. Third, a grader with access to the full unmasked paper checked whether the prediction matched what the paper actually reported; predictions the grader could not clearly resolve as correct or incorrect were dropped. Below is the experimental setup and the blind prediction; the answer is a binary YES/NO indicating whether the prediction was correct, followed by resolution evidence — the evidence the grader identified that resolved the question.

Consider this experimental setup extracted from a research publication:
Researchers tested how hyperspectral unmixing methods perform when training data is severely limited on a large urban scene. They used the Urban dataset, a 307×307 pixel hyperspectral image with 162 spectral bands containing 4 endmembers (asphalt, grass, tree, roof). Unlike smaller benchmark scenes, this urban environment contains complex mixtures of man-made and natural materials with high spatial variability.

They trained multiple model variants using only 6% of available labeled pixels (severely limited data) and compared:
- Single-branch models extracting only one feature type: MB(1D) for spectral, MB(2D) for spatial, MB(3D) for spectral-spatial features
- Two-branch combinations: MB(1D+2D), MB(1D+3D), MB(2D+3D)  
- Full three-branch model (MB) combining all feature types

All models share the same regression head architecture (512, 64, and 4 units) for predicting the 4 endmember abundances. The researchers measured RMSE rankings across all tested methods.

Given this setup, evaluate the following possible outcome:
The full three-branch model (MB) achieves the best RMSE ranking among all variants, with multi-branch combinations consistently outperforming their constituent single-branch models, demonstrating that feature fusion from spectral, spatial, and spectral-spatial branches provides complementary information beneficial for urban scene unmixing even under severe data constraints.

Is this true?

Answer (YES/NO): NO